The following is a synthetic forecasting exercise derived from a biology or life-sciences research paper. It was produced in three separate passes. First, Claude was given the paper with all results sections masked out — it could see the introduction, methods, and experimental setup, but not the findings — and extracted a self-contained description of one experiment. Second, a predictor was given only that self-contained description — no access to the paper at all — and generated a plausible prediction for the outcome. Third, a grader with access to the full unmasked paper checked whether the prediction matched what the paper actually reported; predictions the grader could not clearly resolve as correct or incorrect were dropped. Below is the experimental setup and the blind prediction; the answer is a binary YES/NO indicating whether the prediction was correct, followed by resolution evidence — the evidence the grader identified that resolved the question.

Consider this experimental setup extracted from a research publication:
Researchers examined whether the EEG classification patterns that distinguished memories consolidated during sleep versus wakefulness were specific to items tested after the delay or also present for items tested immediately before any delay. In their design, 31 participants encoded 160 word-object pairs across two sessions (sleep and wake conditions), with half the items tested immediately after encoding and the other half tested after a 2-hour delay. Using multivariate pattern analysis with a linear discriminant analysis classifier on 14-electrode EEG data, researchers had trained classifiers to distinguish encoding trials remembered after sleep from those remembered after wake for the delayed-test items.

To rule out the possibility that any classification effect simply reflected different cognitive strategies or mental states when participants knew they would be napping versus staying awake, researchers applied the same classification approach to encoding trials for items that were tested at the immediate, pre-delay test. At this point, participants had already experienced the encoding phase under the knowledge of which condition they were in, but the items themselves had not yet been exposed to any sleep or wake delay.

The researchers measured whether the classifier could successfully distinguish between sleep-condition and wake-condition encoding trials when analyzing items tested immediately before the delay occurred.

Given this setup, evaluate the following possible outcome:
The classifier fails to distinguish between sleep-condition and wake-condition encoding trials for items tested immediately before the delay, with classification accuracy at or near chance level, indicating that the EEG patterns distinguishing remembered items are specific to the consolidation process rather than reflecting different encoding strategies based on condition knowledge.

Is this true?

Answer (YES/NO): YES